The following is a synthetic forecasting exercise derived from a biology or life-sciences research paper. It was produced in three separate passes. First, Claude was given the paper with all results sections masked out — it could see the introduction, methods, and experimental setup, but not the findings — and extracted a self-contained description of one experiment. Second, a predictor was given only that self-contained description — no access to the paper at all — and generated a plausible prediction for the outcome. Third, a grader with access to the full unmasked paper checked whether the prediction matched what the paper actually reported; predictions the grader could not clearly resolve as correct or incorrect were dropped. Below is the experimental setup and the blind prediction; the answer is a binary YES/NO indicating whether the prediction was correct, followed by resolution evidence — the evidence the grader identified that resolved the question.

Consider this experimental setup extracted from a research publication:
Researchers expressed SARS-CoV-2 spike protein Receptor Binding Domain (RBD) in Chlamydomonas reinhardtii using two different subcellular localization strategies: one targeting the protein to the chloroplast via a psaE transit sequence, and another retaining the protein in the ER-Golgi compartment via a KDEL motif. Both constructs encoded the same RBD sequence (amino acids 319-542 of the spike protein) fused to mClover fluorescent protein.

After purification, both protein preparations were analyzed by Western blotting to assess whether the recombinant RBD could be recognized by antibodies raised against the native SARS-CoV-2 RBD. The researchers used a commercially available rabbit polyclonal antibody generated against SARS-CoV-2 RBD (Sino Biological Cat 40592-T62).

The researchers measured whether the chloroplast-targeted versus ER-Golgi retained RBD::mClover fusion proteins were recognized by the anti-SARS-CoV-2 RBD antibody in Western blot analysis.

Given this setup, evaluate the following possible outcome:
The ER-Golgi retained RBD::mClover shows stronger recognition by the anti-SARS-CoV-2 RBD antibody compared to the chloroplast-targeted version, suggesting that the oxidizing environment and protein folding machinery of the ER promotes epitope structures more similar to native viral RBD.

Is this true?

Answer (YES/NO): NO